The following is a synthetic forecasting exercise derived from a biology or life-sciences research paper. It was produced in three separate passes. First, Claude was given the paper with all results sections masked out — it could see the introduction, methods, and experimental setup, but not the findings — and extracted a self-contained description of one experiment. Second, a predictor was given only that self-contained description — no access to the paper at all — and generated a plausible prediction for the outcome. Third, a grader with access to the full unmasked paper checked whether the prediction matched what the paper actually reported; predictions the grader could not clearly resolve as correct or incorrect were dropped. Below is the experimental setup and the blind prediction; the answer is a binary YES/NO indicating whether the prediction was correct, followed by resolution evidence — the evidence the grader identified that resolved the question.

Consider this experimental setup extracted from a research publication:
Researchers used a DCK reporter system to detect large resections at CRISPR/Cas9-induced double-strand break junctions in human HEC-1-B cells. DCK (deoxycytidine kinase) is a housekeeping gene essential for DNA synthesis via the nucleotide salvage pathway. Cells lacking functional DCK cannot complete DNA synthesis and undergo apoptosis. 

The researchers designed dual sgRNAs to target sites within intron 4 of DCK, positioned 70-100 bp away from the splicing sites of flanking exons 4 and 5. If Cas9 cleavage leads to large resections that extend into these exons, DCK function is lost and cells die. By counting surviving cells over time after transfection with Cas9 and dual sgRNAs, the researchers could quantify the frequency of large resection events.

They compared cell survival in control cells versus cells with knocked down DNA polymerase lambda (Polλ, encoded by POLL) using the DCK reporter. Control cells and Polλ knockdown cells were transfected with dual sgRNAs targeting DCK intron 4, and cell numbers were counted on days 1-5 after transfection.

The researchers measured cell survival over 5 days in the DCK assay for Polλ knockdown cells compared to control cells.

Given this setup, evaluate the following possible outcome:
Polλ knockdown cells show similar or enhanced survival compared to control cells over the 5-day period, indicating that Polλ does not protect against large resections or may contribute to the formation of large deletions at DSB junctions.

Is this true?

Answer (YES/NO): NO